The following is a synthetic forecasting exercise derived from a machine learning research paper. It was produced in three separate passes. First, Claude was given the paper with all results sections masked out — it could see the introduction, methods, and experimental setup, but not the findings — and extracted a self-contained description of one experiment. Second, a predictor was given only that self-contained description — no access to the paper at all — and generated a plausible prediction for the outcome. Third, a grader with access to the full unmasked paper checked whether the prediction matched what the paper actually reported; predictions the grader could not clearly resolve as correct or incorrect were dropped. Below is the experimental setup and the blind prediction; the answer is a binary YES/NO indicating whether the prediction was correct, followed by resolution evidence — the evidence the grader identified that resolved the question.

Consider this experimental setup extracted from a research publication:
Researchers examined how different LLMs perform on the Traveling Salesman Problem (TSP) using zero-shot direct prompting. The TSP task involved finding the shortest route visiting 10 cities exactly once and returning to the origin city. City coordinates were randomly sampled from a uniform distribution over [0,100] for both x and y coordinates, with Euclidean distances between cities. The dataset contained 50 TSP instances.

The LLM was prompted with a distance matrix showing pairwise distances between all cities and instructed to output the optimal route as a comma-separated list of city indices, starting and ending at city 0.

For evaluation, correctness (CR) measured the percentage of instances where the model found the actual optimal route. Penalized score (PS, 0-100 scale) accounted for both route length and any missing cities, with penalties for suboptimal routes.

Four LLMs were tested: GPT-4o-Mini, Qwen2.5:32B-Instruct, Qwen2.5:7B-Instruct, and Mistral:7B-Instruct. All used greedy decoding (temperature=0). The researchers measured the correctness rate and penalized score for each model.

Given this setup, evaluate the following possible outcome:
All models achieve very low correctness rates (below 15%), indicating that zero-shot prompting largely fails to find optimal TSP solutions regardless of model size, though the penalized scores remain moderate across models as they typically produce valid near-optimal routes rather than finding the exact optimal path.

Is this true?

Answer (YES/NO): NO